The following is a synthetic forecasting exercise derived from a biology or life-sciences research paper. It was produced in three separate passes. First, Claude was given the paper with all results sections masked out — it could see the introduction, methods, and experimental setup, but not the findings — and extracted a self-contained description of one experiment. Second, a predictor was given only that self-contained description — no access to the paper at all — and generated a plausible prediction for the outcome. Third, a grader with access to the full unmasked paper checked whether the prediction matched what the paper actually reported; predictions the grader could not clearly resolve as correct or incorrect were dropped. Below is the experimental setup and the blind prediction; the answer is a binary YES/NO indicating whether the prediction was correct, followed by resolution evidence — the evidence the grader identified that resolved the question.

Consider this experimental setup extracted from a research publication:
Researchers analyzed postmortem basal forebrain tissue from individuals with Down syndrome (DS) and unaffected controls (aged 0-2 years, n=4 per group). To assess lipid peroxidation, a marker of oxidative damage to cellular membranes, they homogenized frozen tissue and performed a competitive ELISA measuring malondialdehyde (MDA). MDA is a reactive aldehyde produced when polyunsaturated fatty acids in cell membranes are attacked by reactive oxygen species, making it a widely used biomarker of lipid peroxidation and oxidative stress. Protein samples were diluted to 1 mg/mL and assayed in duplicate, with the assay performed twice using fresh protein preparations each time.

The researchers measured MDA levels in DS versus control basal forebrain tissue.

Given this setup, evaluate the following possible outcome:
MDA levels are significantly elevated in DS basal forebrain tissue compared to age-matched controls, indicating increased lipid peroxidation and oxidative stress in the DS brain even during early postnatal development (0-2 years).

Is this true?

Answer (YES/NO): NO